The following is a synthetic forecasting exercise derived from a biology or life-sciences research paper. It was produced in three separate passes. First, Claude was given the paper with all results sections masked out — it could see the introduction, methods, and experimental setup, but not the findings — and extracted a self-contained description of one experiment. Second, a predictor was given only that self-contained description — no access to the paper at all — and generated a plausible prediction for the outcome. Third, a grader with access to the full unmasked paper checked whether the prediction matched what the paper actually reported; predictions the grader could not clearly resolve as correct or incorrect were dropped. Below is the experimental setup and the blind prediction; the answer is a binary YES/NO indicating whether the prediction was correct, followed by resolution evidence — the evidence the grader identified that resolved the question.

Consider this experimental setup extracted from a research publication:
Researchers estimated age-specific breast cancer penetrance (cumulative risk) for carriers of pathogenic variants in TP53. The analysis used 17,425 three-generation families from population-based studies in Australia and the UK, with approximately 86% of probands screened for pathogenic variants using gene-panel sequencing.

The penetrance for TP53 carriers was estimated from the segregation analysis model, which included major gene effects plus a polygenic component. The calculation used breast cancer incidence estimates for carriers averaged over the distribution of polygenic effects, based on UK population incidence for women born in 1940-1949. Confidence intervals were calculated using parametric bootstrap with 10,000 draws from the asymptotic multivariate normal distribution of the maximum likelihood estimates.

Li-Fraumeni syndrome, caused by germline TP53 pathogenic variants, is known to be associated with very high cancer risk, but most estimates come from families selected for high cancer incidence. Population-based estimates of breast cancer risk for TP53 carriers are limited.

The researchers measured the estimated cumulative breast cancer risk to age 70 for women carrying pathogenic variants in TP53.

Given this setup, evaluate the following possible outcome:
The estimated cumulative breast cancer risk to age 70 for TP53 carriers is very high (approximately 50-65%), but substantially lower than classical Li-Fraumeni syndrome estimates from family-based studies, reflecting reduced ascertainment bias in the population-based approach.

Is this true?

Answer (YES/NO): NO